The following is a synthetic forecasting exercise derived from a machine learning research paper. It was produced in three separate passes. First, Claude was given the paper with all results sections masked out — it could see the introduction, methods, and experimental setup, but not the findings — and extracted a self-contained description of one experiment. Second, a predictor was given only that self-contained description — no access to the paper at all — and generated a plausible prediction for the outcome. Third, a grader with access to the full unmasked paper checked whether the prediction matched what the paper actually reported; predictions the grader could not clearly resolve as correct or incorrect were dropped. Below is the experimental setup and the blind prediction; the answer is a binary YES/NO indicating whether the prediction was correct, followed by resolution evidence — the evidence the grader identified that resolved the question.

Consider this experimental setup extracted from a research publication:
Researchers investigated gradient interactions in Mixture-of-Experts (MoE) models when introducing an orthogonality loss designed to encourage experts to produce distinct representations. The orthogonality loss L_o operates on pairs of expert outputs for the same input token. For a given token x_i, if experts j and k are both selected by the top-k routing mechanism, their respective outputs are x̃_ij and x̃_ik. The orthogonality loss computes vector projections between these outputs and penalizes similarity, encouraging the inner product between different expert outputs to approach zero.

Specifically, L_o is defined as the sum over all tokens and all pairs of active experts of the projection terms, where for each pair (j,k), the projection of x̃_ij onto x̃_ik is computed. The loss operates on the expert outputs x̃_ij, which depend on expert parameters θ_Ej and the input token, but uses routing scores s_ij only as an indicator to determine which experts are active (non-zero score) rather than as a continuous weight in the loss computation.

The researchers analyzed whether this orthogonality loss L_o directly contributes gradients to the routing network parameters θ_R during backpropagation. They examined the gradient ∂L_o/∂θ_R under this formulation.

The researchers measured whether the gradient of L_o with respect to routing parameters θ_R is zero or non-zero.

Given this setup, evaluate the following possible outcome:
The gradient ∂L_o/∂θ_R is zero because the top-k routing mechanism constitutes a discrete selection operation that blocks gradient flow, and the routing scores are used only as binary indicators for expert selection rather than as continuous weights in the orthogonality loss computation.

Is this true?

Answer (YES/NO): YES